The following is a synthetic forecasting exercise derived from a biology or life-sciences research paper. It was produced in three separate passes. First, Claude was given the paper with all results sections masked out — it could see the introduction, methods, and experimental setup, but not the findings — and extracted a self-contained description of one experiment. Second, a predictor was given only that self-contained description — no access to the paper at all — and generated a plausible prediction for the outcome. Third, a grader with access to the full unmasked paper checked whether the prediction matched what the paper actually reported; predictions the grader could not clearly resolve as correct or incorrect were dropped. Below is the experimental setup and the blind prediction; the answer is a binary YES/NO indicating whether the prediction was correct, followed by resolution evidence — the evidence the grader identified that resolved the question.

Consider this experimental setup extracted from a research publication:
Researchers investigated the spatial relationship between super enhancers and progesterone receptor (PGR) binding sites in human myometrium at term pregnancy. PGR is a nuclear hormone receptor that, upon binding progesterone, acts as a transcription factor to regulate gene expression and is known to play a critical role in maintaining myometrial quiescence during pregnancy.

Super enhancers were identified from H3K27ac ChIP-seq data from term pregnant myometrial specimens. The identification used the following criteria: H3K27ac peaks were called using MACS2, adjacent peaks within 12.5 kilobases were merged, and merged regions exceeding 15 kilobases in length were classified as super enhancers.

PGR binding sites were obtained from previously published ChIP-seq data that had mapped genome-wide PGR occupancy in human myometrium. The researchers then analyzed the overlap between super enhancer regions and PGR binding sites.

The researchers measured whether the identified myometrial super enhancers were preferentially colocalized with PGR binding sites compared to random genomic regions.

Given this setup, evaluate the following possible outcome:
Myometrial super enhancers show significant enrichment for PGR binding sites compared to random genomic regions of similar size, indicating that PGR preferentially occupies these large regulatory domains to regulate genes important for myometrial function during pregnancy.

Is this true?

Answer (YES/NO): YES